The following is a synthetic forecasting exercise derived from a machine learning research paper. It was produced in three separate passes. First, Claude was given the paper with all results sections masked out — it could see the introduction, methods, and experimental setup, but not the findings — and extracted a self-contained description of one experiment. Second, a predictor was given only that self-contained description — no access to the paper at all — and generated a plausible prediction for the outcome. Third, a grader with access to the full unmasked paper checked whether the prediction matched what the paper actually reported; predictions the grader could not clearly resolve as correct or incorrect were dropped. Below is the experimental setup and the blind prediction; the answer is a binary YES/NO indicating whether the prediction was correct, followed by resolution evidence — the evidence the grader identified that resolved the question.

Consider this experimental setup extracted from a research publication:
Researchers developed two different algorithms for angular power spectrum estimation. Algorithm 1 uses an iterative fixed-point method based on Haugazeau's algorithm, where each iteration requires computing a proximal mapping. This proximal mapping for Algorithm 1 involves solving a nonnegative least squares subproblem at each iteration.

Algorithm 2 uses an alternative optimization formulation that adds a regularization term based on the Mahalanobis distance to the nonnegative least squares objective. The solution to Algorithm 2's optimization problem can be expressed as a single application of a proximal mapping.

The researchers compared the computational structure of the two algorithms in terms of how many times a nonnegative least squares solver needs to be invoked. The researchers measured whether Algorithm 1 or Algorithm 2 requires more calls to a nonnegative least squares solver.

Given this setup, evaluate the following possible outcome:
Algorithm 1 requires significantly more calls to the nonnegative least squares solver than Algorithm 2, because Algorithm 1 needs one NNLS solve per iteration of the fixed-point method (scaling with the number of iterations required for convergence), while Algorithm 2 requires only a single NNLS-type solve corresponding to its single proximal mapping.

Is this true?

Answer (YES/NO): YES